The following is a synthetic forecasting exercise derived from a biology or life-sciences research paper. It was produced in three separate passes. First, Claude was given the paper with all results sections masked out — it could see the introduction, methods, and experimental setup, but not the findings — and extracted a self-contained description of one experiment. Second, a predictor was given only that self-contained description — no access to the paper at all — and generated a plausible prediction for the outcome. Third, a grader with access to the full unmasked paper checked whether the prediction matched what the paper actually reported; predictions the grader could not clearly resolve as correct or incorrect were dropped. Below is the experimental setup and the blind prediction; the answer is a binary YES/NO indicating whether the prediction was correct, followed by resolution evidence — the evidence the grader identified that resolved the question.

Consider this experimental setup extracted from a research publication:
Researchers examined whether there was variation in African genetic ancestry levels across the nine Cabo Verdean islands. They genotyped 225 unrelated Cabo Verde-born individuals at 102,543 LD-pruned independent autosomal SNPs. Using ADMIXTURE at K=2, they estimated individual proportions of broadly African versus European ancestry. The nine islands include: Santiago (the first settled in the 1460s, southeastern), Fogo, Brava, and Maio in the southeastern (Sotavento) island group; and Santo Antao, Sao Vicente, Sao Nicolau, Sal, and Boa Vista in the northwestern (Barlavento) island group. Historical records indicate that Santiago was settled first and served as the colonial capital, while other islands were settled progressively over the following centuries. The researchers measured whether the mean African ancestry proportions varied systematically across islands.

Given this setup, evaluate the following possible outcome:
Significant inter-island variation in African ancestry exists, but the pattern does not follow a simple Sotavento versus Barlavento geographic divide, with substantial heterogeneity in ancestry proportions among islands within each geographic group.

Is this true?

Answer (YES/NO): YES